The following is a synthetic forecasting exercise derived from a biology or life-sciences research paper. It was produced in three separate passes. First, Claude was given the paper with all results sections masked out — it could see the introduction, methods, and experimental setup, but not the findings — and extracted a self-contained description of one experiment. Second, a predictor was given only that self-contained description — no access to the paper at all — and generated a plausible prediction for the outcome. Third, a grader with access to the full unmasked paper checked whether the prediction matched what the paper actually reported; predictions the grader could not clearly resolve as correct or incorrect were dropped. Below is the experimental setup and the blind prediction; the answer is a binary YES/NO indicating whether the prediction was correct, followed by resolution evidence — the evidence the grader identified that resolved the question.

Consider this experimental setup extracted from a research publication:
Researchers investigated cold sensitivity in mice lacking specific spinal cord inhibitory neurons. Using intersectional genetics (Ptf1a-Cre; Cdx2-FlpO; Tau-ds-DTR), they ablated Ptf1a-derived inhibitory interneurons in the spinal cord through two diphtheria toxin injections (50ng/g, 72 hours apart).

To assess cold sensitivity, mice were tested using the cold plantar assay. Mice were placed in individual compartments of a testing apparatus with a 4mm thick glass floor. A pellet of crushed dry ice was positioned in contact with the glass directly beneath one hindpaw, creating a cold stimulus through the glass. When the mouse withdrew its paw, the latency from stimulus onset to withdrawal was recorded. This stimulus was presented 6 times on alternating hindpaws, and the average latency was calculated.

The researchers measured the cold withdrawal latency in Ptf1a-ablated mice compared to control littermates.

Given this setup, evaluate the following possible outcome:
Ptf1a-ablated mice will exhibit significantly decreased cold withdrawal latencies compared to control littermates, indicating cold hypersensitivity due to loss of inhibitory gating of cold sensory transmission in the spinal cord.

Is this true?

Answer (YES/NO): NO